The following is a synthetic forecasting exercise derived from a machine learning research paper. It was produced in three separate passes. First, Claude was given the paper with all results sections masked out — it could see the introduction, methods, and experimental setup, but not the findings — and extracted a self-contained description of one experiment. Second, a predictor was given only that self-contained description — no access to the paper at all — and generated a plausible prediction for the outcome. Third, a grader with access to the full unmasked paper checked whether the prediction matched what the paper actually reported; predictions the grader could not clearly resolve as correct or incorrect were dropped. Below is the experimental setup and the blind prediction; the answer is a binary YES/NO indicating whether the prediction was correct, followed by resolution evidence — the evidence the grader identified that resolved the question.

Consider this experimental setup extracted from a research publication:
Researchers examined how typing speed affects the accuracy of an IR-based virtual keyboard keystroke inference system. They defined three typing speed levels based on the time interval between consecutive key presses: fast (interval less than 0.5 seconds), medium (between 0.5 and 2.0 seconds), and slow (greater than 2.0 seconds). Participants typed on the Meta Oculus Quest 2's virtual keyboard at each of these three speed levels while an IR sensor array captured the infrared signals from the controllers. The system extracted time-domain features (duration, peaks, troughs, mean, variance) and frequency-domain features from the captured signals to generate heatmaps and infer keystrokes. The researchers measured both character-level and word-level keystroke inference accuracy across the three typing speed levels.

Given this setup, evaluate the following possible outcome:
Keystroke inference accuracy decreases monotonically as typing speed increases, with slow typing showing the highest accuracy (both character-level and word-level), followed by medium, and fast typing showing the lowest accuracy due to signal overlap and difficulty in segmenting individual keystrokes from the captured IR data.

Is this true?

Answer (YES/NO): YES